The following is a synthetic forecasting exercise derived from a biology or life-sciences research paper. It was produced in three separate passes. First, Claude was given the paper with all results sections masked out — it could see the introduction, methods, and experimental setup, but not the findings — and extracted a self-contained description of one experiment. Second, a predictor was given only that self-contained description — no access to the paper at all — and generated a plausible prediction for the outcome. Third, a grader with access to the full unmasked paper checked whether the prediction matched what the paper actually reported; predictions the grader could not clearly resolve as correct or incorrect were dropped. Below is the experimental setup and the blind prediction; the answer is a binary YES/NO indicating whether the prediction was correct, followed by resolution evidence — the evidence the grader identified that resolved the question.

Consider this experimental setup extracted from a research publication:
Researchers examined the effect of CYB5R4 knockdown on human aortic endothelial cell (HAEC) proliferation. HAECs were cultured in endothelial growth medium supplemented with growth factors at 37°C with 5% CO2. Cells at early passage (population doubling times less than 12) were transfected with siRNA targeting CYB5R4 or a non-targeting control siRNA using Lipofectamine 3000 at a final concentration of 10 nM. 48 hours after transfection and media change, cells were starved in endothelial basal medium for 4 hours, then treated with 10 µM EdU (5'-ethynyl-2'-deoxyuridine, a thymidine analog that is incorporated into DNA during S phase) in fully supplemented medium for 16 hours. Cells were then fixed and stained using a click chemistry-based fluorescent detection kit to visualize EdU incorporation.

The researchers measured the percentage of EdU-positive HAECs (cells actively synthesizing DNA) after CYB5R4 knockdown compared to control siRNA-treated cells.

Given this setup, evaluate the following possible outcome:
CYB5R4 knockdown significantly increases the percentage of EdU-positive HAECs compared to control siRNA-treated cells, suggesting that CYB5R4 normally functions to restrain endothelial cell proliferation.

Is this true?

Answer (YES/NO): NO